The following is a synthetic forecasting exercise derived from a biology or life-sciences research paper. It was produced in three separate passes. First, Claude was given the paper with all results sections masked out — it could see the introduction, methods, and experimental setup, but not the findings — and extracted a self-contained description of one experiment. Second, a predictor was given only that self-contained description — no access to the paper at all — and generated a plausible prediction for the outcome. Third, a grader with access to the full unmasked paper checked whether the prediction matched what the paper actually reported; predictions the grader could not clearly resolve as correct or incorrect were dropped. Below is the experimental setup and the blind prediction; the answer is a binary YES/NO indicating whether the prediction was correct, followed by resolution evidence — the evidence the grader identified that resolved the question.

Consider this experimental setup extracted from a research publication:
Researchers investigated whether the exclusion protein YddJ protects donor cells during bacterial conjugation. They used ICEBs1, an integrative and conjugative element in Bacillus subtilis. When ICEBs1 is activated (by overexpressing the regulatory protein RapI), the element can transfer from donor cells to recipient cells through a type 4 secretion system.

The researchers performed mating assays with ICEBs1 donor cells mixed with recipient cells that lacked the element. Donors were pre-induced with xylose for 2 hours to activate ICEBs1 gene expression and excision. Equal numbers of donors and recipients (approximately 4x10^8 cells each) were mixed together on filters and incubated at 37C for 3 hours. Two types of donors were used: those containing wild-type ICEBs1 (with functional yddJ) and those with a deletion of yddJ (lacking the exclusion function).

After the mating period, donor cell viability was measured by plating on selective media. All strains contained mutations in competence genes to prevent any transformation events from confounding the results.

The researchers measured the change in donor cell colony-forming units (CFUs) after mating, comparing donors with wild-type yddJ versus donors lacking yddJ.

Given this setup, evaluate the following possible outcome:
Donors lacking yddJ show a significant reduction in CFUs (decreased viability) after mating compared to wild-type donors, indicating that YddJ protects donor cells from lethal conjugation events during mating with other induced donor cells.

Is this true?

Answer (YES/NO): NO